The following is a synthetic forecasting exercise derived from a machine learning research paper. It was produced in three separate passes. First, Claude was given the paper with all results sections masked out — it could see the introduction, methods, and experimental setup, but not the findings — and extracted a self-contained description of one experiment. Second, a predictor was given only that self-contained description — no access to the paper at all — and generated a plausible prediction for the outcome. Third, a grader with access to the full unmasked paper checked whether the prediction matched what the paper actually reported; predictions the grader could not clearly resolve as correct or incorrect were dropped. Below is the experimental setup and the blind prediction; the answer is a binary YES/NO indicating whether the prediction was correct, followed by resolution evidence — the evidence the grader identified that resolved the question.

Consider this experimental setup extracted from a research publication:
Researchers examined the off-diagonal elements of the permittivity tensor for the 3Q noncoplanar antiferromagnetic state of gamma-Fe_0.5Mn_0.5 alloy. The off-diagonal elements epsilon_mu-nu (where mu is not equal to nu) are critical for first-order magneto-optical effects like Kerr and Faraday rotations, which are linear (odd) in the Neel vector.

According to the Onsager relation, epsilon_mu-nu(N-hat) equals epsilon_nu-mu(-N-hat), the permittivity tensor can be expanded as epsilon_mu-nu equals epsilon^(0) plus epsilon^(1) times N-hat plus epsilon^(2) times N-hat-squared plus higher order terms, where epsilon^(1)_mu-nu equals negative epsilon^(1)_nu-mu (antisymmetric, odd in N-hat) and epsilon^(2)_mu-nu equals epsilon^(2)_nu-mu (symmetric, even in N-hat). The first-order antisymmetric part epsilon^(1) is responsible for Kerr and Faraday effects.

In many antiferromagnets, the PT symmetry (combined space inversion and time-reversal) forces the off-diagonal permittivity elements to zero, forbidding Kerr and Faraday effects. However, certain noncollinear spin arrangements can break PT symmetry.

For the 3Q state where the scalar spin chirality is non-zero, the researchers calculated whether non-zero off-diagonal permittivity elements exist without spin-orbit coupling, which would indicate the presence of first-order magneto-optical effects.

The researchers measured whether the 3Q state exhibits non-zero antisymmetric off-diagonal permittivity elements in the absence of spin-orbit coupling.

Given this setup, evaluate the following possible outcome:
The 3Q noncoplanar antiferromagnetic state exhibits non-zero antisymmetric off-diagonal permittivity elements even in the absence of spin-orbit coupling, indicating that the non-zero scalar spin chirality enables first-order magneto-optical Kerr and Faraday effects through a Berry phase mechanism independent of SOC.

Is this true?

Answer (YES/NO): YES